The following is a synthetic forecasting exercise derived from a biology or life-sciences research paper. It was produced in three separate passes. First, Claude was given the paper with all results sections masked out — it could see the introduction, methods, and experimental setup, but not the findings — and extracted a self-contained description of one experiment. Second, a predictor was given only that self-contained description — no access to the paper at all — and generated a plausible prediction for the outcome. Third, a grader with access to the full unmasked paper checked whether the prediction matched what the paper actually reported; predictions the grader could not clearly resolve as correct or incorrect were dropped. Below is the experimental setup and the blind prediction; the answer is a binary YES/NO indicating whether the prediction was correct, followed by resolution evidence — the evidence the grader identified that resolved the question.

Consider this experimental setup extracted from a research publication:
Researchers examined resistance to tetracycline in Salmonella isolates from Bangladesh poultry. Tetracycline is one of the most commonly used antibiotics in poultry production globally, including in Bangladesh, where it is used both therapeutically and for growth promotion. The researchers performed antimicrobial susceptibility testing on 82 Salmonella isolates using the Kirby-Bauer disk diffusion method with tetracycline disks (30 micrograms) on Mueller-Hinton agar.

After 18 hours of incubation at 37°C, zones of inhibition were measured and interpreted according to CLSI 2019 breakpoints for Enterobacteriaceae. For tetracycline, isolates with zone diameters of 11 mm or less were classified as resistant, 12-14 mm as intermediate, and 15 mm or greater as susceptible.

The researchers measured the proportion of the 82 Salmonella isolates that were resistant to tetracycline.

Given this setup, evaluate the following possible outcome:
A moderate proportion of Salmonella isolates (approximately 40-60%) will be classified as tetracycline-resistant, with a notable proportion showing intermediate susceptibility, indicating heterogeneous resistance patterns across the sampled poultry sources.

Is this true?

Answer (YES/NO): NO